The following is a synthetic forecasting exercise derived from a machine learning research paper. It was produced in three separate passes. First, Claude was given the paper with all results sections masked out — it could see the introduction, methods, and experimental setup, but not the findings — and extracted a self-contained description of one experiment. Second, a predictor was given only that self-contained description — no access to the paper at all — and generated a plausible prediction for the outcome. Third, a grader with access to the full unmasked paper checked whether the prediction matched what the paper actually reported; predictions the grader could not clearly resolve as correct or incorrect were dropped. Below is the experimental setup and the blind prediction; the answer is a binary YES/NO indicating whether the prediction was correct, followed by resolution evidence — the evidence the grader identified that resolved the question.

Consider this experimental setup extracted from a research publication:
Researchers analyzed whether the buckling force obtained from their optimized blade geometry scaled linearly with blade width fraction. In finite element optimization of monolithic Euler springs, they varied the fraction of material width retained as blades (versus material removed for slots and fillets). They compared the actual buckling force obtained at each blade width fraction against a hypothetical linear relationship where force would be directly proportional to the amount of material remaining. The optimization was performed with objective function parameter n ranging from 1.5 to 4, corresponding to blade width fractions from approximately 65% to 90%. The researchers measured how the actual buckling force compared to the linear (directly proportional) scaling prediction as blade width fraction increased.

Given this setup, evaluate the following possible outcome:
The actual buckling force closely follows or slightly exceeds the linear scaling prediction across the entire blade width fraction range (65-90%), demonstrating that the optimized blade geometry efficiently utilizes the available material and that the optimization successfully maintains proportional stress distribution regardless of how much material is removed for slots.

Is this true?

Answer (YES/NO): NO